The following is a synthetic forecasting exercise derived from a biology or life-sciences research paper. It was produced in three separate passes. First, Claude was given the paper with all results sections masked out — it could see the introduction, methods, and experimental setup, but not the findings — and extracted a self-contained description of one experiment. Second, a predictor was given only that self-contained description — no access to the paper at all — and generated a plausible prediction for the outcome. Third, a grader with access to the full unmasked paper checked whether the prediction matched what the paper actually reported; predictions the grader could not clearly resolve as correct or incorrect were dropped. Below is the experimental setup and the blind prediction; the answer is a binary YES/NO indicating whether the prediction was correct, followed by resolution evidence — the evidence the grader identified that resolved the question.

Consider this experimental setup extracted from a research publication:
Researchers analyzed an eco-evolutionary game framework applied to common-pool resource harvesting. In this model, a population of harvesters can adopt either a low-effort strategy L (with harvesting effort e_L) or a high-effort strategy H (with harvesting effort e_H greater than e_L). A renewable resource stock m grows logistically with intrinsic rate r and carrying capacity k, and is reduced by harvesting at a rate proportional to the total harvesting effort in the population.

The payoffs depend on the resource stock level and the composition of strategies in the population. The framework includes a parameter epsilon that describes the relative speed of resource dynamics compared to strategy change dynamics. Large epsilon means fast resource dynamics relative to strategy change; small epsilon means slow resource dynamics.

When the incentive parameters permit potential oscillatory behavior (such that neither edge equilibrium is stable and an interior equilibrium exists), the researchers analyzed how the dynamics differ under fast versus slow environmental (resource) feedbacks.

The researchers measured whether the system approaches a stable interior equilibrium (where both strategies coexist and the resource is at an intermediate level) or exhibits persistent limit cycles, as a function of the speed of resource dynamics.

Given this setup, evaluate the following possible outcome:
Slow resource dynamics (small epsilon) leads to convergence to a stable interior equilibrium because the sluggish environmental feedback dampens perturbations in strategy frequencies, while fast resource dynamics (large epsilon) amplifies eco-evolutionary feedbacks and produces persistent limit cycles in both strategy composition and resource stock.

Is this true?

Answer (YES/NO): NO